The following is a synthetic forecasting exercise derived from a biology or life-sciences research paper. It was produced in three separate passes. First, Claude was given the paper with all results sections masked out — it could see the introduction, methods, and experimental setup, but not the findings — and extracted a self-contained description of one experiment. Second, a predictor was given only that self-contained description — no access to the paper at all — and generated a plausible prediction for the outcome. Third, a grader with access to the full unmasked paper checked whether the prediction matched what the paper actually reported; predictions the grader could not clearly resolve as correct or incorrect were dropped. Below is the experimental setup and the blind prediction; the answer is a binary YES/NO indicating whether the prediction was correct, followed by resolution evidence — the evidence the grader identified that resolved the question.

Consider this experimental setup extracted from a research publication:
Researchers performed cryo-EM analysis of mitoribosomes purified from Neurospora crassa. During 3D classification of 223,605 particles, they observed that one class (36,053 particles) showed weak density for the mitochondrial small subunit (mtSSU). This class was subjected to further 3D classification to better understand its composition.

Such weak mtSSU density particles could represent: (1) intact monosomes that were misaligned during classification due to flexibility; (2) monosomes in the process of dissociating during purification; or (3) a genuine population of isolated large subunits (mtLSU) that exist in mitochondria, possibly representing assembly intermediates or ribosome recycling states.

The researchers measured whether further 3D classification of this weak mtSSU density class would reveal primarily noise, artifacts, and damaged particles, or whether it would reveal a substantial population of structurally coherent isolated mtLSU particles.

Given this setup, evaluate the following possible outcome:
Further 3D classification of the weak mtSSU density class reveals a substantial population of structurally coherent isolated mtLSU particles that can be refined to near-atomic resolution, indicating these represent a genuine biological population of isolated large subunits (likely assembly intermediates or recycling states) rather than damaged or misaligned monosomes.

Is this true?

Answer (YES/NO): YES